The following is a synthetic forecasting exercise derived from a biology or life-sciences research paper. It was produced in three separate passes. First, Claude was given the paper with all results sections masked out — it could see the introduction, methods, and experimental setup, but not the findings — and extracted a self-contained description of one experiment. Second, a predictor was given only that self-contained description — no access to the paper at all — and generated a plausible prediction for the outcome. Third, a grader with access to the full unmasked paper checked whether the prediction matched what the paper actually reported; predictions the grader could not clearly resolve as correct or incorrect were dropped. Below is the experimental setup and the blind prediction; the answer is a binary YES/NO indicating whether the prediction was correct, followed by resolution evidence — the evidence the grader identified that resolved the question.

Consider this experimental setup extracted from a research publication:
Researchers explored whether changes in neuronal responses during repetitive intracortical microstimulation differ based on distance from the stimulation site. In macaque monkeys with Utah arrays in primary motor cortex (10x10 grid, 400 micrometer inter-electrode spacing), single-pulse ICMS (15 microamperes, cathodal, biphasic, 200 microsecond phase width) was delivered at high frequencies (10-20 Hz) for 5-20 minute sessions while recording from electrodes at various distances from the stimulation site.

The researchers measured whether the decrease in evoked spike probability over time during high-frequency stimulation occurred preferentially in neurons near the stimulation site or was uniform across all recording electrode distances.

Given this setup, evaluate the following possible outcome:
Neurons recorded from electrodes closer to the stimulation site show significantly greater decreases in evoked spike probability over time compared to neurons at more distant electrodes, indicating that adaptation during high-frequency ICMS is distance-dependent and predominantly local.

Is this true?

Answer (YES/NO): NO